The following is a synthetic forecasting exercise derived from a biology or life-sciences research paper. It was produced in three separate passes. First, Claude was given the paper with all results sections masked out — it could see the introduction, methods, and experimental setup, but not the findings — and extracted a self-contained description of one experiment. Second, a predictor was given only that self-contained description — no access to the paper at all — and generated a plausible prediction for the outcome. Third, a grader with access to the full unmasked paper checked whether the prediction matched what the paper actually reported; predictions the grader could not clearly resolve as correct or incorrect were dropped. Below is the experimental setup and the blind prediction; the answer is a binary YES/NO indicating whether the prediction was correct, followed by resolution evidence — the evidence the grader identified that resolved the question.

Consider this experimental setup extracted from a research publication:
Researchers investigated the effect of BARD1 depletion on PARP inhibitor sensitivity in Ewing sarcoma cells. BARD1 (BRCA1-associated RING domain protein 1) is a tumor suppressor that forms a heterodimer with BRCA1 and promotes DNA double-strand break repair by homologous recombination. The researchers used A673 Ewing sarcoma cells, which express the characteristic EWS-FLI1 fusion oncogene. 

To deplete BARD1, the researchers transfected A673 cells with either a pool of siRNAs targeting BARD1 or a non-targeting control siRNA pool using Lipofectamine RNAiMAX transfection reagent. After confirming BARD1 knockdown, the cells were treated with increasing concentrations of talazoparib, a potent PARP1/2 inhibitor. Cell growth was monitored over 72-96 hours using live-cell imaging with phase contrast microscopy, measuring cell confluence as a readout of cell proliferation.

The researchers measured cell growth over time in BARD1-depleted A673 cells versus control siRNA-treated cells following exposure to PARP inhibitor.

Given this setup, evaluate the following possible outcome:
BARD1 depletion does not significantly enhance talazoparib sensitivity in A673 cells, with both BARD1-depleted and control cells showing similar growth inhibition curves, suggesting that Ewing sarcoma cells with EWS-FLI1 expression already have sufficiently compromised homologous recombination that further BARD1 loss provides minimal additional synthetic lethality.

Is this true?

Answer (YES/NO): NO